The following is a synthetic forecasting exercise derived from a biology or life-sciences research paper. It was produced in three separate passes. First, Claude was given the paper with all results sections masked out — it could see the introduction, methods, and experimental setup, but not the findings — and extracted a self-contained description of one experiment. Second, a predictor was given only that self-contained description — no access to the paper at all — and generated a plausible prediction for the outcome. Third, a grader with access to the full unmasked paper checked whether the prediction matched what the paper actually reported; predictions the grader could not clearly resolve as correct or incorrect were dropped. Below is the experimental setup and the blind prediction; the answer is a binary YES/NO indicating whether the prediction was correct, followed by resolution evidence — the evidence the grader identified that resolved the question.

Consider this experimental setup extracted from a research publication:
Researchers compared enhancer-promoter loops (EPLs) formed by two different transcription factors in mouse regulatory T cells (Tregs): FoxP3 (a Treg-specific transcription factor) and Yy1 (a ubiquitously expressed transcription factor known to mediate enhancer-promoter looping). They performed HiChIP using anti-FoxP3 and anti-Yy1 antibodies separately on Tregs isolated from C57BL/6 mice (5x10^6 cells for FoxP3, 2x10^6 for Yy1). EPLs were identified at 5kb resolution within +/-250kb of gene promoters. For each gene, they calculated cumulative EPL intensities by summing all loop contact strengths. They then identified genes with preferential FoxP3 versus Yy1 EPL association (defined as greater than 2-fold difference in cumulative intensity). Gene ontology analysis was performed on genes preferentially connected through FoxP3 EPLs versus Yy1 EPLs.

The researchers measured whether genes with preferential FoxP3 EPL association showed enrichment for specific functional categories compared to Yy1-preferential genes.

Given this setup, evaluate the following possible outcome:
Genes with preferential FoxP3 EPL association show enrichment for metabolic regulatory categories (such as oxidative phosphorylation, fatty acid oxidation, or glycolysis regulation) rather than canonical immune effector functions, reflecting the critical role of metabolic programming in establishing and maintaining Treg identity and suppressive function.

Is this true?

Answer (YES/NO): NO